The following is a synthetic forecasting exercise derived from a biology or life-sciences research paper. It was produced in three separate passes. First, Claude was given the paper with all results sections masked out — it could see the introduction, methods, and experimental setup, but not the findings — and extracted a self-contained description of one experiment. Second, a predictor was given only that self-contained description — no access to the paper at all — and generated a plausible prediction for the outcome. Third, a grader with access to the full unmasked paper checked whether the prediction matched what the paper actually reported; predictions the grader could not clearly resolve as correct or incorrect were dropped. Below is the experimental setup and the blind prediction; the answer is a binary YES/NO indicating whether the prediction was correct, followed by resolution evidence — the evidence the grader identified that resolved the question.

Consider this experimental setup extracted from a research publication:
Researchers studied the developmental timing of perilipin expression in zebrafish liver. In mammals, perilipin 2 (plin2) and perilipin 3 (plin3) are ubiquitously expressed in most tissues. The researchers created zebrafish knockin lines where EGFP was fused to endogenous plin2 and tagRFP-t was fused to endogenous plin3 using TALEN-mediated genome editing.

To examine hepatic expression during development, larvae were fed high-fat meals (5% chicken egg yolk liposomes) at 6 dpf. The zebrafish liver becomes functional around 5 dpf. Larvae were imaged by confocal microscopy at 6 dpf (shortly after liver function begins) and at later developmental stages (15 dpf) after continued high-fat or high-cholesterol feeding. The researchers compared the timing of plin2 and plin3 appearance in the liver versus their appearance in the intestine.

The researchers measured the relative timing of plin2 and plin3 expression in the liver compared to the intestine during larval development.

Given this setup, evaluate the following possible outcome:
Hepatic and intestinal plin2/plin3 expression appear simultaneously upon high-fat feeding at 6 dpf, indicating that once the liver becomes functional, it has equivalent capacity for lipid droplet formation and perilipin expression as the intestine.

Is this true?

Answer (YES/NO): NO